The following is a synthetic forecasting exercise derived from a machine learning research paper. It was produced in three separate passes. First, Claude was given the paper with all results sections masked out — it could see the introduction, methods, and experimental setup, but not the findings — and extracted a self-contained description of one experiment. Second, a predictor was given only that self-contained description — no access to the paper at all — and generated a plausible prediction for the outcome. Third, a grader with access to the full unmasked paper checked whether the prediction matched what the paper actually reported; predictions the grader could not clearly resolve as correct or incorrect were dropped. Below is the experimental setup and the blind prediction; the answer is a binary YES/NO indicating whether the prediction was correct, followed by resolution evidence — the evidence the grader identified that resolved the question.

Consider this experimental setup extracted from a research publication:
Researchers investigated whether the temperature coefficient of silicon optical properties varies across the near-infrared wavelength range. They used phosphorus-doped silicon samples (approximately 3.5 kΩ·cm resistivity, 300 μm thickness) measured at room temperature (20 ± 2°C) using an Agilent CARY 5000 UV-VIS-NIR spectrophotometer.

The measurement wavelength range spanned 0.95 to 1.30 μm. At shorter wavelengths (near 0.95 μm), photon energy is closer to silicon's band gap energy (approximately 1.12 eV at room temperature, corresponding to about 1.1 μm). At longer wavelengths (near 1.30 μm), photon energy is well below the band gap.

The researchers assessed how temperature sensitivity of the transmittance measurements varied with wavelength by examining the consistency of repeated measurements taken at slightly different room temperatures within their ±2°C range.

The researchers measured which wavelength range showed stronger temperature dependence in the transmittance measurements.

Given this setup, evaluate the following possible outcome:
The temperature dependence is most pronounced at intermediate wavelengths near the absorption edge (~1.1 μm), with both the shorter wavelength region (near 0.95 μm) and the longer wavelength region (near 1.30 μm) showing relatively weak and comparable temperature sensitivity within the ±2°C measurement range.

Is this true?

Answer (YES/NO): NO